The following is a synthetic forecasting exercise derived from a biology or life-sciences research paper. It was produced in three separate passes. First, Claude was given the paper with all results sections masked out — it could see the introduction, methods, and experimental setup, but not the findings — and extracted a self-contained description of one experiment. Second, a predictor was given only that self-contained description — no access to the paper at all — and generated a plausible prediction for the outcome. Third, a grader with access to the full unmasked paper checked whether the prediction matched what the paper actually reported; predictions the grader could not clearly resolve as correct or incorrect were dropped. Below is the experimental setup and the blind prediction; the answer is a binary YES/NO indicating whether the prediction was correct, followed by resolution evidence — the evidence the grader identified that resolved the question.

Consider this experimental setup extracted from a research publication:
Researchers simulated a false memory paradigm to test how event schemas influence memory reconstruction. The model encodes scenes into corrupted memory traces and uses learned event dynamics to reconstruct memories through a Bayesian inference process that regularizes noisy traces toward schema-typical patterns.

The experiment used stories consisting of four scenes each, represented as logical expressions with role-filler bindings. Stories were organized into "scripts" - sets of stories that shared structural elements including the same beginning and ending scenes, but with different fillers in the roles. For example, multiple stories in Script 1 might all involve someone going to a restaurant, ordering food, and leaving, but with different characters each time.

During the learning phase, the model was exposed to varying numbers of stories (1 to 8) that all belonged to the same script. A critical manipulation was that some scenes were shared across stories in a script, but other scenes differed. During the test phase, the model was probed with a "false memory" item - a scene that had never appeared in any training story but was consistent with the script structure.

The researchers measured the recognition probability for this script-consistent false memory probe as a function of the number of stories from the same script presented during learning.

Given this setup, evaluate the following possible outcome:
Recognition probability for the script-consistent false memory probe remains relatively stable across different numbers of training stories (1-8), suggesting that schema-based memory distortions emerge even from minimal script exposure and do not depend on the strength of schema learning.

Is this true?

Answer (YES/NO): NO